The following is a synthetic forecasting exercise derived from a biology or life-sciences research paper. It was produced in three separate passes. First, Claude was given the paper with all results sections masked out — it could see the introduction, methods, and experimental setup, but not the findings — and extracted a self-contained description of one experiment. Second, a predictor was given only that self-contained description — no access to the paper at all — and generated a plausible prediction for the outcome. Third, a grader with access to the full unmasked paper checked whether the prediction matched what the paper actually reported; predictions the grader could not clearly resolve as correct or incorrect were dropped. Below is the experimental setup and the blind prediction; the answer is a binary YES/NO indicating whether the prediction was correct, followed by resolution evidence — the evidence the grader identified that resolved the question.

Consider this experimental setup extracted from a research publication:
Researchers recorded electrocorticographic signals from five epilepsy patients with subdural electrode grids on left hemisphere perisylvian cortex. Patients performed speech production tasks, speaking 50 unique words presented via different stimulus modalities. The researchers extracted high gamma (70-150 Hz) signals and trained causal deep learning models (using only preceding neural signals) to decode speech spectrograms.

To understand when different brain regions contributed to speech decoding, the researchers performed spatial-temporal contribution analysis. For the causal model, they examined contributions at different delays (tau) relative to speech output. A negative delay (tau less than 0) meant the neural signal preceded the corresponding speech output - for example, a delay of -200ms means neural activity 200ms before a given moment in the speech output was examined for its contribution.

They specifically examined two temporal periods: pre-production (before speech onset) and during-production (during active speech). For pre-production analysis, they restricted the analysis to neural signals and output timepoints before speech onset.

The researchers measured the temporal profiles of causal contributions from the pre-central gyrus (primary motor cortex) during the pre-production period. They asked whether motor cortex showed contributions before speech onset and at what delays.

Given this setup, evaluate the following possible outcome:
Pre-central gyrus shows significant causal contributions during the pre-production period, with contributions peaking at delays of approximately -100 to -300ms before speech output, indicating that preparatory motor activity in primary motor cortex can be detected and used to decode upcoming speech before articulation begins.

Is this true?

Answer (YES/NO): YES